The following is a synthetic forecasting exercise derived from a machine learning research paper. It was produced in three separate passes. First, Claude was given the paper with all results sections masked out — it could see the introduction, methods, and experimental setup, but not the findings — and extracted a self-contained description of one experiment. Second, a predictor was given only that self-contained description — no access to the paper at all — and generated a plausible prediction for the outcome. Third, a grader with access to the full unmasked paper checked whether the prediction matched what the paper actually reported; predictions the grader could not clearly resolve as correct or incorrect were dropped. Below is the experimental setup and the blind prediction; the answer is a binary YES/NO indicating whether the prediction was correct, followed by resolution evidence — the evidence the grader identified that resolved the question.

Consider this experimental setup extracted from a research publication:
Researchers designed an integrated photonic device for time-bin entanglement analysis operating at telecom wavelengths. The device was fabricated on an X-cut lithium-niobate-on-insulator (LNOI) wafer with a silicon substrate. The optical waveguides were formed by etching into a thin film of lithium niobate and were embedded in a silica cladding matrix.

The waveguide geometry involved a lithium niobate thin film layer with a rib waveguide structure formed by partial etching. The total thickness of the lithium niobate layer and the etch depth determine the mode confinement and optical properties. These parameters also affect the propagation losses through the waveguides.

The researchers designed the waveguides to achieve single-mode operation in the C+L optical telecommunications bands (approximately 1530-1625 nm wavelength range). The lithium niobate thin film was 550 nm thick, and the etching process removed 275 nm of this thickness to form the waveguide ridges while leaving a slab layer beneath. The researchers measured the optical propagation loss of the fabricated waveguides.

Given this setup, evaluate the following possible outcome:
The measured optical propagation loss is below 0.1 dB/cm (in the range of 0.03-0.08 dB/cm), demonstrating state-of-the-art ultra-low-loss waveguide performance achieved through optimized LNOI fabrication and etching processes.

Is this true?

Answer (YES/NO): NO